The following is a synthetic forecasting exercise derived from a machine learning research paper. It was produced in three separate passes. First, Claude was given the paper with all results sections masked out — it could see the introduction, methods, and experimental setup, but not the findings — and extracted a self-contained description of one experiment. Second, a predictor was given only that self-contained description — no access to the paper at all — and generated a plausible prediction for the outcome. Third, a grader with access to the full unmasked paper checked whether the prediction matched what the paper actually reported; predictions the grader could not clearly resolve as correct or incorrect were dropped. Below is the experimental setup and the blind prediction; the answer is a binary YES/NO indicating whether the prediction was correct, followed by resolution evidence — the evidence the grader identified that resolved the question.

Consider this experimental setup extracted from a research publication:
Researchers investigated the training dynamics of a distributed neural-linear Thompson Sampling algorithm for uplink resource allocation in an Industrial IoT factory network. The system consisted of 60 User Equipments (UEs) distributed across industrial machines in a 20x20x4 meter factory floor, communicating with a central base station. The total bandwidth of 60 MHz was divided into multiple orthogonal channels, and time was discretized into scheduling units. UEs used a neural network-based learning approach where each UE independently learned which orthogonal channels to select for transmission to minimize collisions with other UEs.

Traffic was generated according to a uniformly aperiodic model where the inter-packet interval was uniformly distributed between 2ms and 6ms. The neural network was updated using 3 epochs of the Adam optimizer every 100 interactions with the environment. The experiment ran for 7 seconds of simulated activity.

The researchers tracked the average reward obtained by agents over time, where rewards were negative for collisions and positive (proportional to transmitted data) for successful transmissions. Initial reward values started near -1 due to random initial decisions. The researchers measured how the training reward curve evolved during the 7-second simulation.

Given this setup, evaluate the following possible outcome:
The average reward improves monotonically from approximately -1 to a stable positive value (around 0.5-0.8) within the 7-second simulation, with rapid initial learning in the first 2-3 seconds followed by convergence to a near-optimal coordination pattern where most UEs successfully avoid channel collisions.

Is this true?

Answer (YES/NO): NO